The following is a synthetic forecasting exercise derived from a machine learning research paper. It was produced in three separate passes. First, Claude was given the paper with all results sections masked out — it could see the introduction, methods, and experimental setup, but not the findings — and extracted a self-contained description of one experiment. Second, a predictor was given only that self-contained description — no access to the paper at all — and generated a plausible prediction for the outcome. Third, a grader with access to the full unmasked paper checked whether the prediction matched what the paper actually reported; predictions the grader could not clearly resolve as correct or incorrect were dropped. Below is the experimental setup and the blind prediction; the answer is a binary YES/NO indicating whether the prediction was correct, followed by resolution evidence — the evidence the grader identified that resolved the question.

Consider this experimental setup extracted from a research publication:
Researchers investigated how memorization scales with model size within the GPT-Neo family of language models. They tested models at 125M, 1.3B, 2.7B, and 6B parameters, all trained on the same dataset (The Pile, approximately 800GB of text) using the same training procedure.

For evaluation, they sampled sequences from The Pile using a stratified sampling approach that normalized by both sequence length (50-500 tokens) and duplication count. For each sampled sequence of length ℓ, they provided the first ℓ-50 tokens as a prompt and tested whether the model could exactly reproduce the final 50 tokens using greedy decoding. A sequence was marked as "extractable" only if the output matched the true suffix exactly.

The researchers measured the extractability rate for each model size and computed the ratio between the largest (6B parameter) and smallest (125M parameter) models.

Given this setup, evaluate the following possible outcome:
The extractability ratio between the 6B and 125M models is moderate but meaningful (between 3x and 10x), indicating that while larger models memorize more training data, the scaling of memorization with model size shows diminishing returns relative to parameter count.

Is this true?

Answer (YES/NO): NO